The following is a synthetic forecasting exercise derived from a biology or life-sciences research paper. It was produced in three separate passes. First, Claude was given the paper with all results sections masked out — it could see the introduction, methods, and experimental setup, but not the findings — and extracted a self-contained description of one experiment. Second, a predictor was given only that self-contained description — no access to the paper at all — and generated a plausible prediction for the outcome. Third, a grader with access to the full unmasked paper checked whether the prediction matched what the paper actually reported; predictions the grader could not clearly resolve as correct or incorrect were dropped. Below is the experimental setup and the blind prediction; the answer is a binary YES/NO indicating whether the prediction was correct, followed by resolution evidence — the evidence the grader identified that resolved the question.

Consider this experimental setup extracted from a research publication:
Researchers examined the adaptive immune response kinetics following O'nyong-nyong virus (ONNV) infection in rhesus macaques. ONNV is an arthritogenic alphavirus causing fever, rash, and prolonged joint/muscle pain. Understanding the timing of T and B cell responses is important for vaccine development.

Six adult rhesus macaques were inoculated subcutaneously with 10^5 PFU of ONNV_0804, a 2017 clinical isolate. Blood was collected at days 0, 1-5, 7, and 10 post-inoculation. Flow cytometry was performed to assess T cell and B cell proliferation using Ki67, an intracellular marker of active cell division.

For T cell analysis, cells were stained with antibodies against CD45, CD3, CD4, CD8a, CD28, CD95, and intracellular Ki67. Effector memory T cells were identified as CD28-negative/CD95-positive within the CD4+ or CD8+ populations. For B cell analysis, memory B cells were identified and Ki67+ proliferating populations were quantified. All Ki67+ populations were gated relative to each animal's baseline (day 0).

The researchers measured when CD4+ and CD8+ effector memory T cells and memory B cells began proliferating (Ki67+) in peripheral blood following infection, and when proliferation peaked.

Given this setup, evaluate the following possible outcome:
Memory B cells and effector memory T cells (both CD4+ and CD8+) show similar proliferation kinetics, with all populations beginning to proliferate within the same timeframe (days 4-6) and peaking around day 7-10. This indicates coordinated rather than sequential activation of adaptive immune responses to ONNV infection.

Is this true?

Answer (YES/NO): NO